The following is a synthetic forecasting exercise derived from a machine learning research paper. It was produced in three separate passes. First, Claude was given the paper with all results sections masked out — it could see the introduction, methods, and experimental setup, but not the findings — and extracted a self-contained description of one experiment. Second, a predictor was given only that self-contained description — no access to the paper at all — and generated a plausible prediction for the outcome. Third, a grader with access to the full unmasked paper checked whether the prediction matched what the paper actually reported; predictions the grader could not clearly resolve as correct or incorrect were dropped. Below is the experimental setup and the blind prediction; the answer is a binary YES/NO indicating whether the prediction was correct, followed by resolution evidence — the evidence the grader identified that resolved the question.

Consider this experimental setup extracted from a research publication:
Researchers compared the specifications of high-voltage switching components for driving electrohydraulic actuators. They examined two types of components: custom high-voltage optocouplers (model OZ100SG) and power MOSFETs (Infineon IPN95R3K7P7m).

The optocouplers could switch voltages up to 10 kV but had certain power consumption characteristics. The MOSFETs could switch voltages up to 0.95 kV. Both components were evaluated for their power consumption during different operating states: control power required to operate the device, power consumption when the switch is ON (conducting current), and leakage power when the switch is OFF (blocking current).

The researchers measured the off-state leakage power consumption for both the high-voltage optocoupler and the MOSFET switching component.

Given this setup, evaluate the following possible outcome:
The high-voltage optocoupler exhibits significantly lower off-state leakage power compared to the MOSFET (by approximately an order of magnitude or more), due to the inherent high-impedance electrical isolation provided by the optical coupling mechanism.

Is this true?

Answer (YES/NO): NO